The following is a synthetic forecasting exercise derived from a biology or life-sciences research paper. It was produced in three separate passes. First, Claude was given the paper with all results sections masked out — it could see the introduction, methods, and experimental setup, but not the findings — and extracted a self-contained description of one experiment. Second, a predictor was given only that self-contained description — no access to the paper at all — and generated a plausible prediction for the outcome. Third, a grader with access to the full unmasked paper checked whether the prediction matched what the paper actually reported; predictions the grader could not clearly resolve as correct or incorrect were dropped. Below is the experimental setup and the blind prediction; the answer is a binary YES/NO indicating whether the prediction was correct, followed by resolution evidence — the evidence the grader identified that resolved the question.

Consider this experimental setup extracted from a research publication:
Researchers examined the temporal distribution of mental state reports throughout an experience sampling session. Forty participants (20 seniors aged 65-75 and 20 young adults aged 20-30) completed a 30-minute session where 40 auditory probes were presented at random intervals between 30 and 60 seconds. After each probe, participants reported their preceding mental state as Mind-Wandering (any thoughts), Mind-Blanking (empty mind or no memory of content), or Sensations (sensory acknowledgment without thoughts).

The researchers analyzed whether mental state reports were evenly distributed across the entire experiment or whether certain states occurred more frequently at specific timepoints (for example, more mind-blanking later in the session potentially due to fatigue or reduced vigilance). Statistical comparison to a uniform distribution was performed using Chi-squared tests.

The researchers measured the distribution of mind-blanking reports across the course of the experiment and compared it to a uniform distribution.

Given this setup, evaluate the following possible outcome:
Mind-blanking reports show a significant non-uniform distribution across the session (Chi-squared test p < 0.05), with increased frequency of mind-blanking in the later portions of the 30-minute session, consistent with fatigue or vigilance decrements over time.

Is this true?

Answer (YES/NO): NO